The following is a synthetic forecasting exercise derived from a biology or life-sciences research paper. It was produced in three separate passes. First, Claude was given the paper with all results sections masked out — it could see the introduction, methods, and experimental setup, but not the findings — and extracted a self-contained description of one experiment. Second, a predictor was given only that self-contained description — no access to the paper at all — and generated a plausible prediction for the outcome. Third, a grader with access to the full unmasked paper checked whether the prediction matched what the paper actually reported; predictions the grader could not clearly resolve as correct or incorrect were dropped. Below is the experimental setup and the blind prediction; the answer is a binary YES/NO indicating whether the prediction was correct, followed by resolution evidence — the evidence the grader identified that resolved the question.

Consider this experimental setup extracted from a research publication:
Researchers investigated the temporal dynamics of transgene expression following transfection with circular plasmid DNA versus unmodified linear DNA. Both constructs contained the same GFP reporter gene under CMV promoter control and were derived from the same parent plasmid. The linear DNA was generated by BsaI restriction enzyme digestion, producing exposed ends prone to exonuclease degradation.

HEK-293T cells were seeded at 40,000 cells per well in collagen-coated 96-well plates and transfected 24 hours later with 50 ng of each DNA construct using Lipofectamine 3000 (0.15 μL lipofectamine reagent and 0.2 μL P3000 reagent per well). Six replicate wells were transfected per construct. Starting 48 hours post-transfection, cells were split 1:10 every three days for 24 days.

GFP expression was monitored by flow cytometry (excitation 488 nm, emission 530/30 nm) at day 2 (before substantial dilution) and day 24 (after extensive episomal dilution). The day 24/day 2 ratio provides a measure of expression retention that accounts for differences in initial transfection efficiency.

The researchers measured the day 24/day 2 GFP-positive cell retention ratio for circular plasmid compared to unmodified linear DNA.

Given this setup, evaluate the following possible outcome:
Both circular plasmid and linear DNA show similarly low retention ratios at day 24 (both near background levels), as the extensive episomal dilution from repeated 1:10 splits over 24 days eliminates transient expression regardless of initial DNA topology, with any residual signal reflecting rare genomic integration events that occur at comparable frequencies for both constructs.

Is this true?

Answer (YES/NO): NO